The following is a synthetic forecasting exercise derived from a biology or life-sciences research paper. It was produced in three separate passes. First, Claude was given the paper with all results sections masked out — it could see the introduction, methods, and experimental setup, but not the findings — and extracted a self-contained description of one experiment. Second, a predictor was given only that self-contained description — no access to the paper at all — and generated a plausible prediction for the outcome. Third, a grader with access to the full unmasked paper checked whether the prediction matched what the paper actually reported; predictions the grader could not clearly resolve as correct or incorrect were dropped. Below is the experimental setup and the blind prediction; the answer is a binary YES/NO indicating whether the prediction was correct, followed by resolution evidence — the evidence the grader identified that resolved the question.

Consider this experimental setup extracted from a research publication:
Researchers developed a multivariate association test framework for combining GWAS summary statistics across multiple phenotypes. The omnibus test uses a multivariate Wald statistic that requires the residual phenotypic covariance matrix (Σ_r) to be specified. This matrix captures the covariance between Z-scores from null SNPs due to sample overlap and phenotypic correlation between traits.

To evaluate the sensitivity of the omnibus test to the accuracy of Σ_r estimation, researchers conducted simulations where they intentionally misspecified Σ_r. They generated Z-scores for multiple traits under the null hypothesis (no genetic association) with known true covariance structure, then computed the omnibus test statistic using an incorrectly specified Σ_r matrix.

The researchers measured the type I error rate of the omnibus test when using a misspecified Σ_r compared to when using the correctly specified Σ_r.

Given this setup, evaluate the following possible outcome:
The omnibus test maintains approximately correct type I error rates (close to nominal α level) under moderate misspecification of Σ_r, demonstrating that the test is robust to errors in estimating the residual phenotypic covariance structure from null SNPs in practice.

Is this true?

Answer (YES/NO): NO